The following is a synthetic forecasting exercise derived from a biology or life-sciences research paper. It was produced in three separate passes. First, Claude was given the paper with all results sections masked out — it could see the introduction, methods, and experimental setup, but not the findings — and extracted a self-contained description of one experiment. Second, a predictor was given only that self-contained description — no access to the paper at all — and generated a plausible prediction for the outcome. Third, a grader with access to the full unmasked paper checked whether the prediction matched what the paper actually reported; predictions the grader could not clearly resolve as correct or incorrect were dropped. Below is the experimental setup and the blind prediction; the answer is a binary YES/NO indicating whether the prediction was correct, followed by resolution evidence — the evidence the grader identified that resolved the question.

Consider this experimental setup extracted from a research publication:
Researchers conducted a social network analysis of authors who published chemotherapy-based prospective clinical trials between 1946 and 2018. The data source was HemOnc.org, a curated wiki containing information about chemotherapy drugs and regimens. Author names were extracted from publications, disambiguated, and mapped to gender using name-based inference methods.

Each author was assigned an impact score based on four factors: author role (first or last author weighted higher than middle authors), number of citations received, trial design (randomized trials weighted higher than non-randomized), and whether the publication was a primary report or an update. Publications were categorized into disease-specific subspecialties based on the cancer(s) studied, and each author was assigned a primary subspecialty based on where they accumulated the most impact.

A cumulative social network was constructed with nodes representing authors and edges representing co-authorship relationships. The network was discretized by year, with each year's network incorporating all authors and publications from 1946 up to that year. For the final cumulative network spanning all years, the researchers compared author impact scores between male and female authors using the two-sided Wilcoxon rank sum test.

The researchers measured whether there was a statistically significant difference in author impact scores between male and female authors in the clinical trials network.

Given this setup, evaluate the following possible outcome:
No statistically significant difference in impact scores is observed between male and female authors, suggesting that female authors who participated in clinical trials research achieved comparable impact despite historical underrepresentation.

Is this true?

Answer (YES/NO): NO